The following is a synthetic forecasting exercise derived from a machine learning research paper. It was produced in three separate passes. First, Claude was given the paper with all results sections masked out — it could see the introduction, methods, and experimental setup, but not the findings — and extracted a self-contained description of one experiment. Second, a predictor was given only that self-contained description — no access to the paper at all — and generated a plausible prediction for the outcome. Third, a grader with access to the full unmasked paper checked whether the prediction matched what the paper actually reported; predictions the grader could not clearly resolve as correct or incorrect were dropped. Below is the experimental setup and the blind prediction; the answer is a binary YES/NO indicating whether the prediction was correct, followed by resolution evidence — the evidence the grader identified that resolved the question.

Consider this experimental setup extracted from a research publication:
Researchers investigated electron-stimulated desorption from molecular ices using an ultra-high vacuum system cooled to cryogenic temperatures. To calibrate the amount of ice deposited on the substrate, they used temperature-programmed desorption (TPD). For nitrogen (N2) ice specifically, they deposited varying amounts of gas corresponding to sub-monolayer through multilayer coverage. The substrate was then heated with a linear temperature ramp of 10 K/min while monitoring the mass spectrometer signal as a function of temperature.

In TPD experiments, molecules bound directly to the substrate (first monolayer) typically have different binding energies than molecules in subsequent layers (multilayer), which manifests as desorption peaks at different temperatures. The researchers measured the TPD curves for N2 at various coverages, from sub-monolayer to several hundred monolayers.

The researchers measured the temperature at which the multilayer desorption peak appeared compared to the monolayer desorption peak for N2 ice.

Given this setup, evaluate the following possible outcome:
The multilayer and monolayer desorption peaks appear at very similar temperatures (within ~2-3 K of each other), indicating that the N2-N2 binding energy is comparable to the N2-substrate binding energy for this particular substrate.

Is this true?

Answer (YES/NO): NO